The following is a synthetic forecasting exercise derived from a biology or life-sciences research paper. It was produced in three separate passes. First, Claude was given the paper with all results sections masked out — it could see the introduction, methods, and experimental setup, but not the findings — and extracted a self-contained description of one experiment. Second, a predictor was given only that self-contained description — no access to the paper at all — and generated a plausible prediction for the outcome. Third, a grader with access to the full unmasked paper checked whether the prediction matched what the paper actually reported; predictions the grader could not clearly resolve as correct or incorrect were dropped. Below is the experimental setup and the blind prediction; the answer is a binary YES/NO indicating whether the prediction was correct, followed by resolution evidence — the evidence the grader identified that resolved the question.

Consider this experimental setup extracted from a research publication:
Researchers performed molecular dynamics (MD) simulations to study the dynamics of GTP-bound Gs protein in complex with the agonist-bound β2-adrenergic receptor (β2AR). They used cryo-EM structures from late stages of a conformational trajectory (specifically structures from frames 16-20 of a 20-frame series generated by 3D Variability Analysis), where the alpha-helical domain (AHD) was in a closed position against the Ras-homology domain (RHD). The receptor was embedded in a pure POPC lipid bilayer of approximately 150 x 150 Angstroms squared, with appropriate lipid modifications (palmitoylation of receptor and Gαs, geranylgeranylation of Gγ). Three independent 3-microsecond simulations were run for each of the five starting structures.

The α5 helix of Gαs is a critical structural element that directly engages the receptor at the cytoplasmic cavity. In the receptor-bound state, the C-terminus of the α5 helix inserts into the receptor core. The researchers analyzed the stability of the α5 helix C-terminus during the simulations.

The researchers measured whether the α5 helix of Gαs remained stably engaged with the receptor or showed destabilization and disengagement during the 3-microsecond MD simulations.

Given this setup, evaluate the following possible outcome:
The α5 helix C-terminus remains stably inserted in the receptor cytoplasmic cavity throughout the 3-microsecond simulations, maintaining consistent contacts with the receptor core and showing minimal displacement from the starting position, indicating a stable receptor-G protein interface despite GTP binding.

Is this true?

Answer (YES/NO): NO